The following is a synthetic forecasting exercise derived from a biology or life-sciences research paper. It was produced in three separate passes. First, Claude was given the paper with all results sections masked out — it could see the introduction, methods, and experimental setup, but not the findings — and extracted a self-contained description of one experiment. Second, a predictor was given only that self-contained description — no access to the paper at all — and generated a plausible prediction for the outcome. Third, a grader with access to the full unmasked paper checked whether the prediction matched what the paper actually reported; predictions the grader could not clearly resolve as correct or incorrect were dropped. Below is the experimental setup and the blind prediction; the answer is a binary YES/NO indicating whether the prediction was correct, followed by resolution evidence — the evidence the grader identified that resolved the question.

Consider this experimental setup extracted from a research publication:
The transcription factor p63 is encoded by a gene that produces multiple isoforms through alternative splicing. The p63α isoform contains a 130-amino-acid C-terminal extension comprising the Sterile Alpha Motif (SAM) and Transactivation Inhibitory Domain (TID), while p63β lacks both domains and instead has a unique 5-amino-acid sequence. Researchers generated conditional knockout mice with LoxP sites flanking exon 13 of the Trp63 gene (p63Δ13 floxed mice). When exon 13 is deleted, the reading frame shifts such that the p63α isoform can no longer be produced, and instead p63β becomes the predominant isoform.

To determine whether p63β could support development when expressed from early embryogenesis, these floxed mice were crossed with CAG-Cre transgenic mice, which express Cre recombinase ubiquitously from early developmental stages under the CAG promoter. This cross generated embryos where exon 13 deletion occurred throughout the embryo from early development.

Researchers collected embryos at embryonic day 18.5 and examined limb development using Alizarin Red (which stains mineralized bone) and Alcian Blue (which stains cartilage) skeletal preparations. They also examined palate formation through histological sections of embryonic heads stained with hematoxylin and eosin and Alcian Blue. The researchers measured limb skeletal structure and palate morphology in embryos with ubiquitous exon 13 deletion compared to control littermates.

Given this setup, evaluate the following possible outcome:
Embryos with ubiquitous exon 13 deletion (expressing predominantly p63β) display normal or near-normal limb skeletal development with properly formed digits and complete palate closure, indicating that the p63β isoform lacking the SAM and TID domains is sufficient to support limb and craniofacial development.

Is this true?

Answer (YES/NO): NO